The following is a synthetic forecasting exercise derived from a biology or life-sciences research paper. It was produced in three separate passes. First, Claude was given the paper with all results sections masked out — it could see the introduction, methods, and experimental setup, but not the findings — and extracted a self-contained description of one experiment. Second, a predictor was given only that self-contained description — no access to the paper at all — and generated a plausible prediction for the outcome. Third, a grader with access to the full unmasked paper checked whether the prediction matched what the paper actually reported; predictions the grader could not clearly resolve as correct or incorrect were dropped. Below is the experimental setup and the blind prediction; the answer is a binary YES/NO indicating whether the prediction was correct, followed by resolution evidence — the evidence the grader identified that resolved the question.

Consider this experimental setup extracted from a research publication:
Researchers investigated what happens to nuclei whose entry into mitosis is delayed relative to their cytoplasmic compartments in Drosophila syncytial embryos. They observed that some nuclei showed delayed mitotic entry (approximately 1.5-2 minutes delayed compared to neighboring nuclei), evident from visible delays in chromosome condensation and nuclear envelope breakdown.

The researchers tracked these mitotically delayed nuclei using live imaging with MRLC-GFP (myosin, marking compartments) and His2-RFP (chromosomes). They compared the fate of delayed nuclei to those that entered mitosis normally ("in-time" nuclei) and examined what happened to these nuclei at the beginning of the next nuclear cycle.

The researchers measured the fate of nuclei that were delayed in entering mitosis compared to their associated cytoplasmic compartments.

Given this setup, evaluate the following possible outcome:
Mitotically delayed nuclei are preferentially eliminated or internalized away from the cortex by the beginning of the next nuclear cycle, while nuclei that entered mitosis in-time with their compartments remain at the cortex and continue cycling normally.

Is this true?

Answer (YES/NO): YES